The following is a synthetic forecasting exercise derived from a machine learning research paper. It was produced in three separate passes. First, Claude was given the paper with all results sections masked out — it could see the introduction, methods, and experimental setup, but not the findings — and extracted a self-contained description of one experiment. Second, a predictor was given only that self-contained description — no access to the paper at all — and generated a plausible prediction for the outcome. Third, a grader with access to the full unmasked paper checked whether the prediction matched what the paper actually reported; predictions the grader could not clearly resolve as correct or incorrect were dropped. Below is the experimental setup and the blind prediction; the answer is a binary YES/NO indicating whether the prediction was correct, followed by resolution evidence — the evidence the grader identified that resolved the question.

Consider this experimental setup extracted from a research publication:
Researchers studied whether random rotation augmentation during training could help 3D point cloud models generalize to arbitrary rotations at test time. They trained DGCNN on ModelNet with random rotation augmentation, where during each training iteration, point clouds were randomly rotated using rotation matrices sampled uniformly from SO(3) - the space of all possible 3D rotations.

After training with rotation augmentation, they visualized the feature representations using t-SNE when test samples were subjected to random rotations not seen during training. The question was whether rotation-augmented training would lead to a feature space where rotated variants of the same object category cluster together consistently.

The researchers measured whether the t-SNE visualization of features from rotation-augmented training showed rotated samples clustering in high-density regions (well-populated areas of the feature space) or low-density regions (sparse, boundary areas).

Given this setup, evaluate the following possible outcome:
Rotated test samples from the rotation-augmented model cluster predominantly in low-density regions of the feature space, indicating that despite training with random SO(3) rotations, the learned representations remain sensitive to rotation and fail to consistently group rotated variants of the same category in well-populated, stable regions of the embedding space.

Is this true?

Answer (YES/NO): YES